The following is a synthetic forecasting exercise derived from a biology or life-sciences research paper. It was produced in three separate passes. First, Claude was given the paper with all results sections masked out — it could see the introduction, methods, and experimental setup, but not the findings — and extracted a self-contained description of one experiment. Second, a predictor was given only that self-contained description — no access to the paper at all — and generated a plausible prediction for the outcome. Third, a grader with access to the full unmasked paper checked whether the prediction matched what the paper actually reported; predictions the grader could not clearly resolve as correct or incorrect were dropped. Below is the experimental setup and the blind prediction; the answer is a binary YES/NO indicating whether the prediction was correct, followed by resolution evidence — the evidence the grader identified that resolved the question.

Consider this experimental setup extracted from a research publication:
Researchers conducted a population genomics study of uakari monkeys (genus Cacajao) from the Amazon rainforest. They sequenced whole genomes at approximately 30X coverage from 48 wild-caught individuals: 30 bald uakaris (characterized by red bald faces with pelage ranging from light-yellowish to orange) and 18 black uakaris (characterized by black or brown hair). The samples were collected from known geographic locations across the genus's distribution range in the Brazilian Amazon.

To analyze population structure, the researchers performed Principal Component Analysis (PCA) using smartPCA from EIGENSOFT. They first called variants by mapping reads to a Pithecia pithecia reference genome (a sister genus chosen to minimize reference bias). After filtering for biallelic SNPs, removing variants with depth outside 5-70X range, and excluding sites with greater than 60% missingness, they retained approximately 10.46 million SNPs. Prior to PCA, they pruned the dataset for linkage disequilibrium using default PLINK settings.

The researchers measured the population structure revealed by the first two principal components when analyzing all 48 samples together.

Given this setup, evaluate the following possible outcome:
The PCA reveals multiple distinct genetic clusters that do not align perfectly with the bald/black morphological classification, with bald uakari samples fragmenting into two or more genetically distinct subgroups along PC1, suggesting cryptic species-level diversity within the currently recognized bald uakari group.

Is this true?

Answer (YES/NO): NO